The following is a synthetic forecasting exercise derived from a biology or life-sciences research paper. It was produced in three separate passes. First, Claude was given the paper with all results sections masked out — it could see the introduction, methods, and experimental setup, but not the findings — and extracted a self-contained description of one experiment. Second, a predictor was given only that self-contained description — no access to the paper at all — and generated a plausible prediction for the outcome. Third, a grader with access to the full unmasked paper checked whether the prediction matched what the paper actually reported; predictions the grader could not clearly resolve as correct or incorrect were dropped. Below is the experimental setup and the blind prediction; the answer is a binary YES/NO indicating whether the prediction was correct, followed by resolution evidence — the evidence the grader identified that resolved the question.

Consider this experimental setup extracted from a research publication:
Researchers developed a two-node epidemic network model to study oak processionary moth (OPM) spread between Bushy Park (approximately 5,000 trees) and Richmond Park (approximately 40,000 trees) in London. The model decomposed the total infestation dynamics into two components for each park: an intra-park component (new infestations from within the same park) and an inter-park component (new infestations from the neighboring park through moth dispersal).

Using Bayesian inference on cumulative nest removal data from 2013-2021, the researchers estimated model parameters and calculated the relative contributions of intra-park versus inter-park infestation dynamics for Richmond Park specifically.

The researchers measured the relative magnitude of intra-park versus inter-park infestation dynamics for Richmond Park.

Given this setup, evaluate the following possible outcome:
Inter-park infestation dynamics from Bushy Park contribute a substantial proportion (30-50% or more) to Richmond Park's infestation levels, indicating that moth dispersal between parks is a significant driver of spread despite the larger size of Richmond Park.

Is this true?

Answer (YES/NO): NO